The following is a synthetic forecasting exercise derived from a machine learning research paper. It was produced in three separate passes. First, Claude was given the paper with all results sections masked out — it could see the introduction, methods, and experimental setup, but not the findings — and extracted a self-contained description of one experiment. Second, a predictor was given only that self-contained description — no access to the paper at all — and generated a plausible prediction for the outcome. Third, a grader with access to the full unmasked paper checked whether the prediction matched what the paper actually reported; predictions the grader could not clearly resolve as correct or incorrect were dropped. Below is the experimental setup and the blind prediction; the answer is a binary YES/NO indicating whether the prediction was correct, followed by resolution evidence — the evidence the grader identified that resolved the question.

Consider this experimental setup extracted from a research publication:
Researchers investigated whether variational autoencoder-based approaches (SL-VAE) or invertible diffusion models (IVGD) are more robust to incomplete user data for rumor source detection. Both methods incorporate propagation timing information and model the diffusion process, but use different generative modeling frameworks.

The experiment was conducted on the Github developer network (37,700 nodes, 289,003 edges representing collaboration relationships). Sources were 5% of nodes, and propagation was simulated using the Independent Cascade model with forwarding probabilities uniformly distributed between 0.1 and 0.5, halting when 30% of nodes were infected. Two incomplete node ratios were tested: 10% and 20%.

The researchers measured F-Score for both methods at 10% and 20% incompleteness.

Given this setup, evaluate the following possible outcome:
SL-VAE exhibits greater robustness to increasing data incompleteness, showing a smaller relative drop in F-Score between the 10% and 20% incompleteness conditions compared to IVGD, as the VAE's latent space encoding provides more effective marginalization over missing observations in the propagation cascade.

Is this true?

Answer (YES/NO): YES